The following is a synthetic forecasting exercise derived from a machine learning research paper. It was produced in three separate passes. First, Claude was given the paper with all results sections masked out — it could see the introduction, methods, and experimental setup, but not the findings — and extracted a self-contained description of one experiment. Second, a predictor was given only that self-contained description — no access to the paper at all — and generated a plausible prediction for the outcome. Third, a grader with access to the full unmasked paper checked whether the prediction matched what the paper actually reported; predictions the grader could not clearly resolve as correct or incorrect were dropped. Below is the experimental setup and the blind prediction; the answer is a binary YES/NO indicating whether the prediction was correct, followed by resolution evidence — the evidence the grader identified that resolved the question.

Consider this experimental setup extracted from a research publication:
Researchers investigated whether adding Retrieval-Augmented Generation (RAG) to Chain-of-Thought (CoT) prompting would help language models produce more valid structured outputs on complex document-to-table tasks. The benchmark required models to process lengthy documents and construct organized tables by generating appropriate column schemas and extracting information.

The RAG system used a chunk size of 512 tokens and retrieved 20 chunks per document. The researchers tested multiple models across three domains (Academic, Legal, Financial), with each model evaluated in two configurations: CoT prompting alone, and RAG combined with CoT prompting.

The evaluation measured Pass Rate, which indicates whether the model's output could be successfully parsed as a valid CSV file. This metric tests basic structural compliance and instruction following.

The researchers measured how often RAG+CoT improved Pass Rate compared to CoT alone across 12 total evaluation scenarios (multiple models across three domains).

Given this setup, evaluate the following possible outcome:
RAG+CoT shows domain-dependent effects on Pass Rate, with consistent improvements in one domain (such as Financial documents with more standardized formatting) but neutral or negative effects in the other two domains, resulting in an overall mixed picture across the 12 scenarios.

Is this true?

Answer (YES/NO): NO